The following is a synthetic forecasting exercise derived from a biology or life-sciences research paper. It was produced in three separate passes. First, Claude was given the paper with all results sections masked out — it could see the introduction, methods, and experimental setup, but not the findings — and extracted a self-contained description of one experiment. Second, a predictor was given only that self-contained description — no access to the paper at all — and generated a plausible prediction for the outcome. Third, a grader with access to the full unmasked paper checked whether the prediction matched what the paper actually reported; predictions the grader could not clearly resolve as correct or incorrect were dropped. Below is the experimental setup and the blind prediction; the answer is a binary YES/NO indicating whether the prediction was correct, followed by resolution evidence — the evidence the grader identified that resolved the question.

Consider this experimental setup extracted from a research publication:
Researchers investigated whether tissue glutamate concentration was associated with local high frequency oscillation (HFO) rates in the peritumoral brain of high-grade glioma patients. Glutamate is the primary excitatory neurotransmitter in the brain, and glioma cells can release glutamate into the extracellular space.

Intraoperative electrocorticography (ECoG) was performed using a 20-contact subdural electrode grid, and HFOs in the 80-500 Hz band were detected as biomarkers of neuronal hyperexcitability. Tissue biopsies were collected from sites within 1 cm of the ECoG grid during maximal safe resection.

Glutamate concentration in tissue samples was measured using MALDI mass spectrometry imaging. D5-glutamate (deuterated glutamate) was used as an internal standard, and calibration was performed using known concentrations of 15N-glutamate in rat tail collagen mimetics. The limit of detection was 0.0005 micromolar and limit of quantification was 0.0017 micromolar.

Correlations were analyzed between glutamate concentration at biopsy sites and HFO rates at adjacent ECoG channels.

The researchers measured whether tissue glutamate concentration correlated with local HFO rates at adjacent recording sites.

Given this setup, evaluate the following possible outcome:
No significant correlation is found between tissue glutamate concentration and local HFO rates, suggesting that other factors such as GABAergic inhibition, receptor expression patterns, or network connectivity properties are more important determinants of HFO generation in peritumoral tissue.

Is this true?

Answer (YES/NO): NO